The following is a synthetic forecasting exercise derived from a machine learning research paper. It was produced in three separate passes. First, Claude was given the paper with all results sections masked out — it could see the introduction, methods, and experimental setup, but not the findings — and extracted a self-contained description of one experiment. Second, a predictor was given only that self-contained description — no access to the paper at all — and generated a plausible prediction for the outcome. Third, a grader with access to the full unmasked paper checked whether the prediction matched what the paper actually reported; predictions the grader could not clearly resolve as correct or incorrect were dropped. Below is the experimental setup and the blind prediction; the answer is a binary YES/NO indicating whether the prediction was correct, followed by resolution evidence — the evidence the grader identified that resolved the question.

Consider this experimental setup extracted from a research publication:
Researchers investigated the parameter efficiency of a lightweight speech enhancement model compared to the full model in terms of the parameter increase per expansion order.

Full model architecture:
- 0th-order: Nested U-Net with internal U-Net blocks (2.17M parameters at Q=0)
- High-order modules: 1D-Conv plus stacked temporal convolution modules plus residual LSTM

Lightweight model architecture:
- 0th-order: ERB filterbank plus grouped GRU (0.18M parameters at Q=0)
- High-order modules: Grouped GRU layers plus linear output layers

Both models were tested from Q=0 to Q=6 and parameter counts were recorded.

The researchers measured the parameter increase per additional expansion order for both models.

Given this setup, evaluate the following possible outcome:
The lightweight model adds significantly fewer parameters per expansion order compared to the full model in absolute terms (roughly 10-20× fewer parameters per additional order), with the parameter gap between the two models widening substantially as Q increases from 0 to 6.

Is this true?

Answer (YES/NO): NO